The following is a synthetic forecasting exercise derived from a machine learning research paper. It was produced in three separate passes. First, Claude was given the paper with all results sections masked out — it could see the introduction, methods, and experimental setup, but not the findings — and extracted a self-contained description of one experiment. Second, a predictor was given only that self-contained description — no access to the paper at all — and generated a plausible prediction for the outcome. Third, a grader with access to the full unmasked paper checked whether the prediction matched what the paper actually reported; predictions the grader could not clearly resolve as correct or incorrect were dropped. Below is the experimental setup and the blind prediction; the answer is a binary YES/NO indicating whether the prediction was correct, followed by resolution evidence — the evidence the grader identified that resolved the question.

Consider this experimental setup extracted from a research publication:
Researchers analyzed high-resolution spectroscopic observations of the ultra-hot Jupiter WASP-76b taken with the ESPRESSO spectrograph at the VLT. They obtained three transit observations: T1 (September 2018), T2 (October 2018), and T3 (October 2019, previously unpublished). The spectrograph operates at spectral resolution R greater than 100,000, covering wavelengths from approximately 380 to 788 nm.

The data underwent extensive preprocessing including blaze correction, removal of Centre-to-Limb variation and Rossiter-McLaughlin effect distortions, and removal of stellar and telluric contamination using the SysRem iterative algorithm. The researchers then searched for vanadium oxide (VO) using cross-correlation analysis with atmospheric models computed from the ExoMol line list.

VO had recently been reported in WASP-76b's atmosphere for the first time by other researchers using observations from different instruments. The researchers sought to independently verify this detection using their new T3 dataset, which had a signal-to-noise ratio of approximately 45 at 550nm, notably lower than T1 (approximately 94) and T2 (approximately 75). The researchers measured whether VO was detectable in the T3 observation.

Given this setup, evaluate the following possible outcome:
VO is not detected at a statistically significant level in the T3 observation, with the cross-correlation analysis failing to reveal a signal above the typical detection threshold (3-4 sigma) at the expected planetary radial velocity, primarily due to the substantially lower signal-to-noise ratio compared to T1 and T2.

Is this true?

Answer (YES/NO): NO